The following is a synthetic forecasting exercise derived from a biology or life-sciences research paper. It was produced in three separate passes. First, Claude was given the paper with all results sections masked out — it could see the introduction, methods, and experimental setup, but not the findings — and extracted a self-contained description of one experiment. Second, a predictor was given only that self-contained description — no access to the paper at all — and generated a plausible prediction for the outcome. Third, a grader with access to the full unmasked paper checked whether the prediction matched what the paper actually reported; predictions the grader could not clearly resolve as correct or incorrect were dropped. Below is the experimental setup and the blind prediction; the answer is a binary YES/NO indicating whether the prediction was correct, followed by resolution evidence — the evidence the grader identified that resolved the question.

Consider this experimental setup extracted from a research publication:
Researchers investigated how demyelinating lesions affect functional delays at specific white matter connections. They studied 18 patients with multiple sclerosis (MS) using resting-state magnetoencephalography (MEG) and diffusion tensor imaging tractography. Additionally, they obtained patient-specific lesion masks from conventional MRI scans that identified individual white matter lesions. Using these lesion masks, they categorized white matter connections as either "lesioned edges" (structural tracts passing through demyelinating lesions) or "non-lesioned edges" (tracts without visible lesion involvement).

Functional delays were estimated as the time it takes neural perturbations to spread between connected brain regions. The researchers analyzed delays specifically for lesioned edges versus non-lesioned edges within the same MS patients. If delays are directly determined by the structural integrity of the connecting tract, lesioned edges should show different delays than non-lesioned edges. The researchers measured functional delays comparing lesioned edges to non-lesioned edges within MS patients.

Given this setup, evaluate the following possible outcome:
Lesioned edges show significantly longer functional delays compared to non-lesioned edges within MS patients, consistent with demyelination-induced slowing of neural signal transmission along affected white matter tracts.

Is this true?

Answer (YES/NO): YES